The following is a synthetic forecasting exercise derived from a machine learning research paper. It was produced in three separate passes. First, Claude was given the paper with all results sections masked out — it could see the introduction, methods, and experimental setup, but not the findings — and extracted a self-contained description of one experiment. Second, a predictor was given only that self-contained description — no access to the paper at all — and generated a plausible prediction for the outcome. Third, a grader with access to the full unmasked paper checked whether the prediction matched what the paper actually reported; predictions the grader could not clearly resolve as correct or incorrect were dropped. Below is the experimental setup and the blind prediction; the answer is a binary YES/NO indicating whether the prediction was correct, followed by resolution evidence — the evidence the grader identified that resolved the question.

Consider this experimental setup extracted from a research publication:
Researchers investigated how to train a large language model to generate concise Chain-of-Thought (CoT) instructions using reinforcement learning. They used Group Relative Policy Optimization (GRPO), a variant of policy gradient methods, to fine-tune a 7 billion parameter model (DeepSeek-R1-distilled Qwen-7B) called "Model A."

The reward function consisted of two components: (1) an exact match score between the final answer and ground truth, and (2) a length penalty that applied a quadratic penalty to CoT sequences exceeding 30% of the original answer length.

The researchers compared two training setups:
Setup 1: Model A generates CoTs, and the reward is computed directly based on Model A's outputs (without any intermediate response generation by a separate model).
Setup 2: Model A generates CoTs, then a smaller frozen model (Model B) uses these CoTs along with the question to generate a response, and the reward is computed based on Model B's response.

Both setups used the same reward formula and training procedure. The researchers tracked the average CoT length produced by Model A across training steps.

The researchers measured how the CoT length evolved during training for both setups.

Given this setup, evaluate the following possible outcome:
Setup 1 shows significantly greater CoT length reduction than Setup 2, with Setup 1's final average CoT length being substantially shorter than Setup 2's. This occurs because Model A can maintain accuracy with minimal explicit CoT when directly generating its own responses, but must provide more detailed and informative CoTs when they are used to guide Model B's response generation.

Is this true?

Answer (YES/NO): YES